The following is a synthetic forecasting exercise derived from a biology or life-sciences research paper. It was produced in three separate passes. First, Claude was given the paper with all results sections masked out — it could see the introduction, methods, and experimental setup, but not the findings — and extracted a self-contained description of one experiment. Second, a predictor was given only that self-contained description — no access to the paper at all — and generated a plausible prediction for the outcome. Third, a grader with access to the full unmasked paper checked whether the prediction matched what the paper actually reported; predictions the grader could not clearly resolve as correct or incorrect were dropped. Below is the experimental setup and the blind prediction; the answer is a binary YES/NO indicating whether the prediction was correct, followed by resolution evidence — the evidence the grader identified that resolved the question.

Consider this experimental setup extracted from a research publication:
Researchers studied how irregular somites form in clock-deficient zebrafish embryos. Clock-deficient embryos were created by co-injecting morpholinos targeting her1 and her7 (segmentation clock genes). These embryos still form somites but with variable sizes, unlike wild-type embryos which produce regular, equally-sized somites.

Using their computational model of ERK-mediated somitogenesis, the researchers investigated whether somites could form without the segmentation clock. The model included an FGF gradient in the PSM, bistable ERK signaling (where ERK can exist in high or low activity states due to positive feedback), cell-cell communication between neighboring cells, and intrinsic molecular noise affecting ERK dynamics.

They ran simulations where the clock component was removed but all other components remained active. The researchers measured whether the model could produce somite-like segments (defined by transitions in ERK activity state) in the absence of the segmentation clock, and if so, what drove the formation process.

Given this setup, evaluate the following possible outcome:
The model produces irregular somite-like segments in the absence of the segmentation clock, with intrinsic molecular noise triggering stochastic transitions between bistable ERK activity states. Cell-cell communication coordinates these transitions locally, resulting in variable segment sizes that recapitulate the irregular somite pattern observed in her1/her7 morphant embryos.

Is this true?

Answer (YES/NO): YES